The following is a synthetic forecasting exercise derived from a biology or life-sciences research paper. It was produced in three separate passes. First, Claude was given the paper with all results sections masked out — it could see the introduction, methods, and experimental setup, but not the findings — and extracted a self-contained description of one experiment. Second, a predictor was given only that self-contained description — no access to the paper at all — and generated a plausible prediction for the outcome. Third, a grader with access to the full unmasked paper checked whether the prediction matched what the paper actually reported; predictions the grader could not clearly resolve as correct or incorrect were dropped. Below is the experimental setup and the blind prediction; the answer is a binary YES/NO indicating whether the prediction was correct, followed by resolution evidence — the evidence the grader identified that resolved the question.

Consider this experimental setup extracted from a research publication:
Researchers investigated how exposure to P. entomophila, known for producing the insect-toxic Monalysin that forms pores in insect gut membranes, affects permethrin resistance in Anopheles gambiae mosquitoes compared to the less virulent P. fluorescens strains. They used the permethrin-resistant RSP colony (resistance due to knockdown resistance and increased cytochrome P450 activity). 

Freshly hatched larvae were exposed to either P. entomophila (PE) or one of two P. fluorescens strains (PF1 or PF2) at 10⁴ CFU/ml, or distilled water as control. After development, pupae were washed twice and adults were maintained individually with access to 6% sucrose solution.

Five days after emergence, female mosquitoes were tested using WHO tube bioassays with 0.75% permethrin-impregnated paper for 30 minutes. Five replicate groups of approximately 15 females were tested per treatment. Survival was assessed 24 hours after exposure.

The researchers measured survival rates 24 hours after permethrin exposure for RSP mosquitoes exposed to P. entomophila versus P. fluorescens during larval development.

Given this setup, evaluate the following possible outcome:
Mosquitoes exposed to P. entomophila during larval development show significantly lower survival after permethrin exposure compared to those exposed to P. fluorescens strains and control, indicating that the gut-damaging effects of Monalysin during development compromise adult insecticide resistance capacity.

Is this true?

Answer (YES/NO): NO